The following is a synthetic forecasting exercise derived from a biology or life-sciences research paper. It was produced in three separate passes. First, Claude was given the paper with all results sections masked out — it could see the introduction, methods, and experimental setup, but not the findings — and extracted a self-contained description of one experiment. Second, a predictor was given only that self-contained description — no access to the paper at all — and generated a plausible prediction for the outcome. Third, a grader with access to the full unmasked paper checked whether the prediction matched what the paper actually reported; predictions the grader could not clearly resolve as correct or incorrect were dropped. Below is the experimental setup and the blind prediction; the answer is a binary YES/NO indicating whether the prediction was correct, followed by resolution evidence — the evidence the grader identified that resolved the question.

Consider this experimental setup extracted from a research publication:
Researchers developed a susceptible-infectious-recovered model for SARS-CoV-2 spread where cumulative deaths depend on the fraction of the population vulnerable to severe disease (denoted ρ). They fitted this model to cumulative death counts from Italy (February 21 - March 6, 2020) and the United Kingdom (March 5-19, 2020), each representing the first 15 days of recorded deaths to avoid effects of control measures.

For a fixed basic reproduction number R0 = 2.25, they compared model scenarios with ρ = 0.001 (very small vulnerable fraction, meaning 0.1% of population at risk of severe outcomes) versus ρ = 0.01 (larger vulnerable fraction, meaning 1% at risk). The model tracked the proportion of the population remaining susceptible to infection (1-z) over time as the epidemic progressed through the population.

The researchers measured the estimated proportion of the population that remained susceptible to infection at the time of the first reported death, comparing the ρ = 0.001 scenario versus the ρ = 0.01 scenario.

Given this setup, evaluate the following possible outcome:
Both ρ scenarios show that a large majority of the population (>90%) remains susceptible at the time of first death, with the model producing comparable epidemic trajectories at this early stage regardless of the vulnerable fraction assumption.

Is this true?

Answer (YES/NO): NO